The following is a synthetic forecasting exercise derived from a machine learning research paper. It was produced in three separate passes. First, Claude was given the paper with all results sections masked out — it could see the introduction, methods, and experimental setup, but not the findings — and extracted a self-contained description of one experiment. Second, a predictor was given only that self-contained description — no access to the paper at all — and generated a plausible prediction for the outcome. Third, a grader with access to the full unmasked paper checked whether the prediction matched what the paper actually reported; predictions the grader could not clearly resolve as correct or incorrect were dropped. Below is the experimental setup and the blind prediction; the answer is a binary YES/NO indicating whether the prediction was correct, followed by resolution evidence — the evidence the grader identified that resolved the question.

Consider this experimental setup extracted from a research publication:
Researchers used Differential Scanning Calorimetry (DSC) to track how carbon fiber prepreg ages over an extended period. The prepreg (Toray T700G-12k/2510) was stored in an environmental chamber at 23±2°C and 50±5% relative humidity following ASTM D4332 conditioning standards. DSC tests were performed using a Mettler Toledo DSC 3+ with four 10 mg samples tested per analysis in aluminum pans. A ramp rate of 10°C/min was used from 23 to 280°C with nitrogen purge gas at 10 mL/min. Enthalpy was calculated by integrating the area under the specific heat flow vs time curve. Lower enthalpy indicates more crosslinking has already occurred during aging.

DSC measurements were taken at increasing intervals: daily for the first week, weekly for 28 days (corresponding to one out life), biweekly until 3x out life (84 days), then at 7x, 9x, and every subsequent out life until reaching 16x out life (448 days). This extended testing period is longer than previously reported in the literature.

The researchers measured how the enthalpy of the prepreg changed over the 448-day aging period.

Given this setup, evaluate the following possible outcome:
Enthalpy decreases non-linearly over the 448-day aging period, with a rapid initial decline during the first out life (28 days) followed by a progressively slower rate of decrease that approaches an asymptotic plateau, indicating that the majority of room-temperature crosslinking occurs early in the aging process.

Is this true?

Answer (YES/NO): YES